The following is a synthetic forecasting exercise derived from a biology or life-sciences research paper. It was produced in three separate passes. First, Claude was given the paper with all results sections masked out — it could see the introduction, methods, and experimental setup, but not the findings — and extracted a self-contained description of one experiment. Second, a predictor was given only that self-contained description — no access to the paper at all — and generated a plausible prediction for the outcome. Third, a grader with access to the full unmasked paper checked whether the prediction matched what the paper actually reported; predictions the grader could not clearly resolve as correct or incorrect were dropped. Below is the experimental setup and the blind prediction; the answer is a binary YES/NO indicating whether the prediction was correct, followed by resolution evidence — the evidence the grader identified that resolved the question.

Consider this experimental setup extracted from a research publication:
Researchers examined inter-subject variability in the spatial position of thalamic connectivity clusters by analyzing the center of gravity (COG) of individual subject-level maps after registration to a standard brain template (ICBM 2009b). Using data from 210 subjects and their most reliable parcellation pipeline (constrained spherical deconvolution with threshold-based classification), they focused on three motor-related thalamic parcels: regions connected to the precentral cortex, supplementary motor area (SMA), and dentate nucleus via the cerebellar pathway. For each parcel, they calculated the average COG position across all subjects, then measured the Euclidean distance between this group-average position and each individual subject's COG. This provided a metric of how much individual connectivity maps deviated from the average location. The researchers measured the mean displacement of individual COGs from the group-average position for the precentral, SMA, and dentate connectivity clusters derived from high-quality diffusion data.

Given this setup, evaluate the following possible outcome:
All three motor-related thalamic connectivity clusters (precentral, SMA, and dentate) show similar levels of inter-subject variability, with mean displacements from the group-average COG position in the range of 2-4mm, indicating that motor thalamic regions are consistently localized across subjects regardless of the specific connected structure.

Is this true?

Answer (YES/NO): NO